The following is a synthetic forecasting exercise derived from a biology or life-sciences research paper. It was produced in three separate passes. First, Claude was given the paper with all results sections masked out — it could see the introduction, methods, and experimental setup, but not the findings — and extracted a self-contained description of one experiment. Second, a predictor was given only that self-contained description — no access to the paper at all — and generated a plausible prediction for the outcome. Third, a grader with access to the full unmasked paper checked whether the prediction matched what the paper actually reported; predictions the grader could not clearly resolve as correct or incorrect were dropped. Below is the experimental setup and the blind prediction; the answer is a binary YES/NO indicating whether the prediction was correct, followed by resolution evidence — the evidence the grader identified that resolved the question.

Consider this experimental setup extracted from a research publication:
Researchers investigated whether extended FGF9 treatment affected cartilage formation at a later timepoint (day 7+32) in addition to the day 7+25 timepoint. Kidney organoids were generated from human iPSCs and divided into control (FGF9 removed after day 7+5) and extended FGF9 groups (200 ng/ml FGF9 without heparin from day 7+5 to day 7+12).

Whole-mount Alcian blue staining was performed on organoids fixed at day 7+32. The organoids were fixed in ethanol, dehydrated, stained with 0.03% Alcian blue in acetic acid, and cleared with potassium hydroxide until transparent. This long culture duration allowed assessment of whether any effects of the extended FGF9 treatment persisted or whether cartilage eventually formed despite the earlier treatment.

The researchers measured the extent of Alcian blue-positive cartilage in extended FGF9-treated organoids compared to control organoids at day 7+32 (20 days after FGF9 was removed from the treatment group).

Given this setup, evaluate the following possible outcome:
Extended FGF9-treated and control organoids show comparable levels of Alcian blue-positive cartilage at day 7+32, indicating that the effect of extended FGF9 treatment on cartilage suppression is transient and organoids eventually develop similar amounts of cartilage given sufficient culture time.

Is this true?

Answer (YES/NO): NO